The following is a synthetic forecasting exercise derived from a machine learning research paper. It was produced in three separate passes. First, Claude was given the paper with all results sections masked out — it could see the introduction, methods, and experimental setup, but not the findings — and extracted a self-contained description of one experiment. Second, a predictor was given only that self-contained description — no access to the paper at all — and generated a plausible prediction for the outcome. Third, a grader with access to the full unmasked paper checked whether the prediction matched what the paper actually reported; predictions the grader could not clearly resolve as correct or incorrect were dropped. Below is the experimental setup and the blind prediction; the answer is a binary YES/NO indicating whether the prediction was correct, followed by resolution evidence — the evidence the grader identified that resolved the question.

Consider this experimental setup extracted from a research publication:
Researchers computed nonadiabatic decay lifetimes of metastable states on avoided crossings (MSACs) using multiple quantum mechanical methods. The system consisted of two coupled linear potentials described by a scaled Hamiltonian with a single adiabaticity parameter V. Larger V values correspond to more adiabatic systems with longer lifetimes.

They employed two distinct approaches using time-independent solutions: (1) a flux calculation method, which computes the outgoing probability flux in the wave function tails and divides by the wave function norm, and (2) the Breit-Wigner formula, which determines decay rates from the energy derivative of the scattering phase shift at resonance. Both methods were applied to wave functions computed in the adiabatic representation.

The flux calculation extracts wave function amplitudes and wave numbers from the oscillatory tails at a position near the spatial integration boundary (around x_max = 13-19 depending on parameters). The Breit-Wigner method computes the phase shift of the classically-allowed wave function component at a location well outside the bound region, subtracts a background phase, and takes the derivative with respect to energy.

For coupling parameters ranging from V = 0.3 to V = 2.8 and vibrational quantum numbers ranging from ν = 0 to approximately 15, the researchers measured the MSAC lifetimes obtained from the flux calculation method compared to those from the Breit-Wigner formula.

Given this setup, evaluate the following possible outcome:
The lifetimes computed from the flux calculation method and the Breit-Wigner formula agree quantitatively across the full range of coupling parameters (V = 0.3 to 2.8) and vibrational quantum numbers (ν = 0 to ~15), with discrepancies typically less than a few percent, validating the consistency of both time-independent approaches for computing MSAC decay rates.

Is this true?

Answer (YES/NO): NO